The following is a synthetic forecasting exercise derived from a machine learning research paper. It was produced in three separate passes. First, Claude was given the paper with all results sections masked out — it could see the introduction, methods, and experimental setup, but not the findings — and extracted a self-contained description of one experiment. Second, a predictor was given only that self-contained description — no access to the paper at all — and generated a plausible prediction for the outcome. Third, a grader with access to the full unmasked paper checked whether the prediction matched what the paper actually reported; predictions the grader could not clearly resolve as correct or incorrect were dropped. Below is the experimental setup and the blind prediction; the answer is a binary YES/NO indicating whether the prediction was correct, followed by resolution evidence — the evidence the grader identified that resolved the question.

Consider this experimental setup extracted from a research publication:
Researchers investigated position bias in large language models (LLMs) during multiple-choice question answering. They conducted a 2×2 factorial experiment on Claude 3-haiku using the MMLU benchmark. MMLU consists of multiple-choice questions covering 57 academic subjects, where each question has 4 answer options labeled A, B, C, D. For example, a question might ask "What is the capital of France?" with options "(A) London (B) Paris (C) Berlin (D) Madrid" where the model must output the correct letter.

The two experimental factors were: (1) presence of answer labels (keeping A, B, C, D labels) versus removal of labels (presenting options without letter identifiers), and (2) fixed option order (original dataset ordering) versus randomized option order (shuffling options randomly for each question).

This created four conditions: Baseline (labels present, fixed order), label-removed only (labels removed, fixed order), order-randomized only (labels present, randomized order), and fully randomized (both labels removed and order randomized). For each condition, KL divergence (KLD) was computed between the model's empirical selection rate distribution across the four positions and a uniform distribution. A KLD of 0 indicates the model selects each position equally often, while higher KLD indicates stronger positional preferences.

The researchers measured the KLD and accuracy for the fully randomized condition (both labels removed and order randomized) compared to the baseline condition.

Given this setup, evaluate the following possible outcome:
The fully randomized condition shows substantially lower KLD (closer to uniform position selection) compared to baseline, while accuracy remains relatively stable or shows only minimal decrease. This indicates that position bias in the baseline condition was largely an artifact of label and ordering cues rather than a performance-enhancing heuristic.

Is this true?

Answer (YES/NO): NO